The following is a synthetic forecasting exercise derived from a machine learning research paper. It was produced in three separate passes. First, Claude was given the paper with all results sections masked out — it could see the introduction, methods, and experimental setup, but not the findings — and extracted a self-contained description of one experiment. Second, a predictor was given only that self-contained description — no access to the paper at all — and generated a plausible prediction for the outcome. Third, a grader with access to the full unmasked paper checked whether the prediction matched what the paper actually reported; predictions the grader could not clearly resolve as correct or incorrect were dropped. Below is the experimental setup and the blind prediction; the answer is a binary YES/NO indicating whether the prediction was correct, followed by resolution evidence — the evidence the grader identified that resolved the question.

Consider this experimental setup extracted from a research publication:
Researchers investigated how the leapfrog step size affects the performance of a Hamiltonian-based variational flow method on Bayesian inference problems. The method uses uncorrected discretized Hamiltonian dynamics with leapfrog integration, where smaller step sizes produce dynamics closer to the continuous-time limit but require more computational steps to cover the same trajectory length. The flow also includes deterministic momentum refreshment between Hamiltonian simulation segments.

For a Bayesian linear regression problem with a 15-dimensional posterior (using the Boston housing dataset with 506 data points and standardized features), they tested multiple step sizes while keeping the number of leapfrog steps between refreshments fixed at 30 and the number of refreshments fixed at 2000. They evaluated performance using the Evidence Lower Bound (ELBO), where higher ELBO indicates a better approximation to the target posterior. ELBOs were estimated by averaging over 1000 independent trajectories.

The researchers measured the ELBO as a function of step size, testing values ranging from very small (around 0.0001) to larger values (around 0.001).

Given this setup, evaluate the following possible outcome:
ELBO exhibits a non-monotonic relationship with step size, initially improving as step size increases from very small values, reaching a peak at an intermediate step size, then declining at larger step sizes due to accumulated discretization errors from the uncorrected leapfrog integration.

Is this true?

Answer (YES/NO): YES